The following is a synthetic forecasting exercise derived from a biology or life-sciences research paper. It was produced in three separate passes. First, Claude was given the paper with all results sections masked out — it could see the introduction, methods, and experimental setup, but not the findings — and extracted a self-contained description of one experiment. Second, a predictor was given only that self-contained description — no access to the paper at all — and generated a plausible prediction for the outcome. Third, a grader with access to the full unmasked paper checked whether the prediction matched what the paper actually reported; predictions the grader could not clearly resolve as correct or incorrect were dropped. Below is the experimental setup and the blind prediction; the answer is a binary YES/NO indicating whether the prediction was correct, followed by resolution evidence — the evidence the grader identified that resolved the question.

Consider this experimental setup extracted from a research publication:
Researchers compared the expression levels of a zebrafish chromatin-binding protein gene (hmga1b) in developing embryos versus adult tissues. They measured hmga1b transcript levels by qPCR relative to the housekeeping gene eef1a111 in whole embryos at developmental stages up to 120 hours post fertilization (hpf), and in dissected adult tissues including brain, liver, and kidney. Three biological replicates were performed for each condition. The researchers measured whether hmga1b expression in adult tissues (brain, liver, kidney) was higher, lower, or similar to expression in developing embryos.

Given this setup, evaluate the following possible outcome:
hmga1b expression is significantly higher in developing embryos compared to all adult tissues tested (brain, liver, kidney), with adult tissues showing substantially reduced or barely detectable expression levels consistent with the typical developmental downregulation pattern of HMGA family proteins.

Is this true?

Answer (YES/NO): YES